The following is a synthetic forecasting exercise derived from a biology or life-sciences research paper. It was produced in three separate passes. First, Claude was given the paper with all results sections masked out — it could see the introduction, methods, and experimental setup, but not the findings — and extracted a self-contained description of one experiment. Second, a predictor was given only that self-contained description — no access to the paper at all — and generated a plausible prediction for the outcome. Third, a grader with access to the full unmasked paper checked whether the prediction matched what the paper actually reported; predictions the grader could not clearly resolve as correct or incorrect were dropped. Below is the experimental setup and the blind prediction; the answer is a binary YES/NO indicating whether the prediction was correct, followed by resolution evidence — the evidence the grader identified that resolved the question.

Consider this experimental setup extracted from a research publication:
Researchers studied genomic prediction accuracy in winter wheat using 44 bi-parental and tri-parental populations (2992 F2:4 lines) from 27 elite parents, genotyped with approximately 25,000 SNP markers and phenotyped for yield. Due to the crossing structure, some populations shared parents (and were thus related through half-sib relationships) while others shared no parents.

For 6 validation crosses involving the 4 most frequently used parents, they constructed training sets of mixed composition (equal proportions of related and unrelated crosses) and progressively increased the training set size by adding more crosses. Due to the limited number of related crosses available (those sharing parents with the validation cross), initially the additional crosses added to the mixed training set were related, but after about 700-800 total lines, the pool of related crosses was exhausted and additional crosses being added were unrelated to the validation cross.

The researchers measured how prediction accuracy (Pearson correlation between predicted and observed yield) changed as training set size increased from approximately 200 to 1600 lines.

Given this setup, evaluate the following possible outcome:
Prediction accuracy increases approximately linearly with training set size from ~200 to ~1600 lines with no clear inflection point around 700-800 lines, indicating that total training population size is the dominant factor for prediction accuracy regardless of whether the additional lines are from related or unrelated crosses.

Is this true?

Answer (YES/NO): NO